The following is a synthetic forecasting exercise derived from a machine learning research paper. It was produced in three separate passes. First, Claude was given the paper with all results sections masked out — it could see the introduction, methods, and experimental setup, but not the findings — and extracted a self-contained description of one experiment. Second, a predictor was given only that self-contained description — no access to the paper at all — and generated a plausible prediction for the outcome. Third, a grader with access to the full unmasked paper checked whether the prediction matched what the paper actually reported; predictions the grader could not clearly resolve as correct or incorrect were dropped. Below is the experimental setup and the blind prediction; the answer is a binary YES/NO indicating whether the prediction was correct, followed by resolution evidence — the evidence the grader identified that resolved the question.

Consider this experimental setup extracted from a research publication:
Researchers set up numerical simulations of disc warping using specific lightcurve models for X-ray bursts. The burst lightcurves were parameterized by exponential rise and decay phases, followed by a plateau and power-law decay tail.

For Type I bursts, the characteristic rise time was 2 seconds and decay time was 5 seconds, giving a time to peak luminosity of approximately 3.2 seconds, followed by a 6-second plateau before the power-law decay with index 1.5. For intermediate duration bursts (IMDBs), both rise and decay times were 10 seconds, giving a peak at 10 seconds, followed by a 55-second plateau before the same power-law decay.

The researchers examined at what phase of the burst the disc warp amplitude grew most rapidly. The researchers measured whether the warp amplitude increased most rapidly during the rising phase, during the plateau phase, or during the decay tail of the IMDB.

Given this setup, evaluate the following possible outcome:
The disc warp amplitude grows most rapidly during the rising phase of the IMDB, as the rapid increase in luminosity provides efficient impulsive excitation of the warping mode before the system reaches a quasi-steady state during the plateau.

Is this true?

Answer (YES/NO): NO